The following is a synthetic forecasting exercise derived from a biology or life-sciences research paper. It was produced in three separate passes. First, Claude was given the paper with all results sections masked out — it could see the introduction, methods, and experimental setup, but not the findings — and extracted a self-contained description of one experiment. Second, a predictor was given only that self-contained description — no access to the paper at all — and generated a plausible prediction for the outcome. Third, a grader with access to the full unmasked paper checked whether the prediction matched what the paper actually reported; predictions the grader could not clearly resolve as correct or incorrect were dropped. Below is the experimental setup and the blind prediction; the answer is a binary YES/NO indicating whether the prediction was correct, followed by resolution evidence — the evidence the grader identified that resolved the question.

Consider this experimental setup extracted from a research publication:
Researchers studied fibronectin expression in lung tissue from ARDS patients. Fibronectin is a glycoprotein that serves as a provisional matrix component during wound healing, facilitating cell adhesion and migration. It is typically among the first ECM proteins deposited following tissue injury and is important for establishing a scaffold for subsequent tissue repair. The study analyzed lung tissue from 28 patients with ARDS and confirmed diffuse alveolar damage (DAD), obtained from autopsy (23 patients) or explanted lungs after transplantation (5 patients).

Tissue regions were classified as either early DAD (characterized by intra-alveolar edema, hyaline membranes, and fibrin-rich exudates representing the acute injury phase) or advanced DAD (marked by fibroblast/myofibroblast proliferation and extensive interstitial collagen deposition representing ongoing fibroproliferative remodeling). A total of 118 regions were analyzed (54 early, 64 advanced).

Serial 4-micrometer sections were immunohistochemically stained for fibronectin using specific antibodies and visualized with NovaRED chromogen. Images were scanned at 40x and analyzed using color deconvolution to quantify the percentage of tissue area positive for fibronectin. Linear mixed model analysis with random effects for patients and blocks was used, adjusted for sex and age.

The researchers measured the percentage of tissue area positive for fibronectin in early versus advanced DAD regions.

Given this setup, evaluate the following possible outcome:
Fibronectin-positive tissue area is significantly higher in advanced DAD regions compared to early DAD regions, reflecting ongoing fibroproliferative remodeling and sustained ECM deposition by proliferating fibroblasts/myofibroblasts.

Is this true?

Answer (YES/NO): NO